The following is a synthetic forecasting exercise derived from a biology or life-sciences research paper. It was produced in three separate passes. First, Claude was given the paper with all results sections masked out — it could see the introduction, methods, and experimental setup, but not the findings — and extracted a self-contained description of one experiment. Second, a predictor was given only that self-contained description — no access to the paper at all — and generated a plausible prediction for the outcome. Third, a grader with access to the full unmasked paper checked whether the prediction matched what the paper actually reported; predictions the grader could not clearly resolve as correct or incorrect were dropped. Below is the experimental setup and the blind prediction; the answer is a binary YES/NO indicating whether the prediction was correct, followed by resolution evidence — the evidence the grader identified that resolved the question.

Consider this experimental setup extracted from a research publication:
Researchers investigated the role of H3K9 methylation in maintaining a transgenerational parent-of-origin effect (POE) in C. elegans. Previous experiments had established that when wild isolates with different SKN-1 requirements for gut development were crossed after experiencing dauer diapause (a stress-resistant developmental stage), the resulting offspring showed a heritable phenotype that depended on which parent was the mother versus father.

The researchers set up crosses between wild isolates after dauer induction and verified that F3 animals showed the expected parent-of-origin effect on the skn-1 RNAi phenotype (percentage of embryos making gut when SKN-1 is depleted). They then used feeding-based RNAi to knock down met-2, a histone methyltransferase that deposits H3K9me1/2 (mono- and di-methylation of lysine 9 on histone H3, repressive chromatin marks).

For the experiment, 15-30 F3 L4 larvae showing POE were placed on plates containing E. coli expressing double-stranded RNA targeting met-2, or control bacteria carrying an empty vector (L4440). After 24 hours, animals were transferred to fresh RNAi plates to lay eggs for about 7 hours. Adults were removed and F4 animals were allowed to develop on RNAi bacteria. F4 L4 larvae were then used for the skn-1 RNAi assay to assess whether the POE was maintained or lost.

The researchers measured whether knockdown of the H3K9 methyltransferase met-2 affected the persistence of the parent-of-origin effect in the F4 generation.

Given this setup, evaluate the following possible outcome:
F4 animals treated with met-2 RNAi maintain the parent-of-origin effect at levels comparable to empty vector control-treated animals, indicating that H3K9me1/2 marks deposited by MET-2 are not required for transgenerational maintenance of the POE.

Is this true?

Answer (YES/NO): NO